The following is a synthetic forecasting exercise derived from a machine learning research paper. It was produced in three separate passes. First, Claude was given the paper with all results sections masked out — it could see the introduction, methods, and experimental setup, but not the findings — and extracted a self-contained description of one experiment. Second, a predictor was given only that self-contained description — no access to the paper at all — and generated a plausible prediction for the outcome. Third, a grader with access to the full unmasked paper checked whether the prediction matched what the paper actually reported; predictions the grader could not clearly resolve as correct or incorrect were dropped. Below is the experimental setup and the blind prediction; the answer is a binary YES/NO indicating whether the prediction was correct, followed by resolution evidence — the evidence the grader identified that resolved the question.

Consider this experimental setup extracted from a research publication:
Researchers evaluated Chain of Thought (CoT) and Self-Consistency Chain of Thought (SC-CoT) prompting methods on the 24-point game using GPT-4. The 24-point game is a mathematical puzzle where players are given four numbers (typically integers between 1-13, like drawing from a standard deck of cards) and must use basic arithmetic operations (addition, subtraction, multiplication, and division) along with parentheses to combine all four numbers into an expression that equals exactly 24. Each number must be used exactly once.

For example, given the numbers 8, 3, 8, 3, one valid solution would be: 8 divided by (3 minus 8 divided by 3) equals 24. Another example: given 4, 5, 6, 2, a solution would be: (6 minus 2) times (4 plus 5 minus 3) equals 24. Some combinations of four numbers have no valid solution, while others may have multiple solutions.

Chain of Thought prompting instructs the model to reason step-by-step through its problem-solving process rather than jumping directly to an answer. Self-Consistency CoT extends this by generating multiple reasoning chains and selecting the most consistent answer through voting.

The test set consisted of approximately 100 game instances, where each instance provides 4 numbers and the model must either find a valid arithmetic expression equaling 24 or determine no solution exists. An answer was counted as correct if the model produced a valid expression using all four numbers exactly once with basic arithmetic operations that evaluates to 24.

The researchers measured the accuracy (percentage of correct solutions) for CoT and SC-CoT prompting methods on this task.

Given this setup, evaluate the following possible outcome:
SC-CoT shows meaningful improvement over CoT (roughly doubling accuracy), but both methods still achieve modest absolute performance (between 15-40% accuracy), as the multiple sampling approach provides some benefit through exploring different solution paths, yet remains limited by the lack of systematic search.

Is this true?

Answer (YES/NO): NO